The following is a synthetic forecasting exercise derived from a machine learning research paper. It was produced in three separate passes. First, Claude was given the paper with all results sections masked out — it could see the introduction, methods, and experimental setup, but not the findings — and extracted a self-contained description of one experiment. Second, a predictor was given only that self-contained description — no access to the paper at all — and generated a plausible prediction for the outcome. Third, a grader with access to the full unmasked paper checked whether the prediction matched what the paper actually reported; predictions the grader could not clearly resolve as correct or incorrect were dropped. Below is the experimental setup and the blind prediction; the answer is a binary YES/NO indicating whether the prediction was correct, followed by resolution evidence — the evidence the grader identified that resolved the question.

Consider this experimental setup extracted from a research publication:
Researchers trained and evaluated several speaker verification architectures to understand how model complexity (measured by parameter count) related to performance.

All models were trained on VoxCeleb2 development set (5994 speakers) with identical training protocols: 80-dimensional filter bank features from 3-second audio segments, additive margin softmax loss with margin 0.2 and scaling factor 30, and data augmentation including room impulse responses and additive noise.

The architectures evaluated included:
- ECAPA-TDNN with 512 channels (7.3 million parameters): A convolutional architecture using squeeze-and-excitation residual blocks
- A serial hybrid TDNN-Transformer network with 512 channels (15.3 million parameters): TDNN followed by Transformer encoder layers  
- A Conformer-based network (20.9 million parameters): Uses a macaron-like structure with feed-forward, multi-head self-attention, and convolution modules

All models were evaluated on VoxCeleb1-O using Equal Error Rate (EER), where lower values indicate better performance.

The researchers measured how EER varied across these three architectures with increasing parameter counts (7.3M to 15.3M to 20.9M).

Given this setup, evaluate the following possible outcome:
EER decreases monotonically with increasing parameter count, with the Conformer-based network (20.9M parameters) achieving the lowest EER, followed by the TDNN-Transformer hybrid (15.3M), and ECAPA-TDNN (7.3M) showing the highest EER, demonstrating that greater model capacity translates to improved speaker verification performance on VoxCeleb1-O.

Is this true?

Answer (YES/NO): NO